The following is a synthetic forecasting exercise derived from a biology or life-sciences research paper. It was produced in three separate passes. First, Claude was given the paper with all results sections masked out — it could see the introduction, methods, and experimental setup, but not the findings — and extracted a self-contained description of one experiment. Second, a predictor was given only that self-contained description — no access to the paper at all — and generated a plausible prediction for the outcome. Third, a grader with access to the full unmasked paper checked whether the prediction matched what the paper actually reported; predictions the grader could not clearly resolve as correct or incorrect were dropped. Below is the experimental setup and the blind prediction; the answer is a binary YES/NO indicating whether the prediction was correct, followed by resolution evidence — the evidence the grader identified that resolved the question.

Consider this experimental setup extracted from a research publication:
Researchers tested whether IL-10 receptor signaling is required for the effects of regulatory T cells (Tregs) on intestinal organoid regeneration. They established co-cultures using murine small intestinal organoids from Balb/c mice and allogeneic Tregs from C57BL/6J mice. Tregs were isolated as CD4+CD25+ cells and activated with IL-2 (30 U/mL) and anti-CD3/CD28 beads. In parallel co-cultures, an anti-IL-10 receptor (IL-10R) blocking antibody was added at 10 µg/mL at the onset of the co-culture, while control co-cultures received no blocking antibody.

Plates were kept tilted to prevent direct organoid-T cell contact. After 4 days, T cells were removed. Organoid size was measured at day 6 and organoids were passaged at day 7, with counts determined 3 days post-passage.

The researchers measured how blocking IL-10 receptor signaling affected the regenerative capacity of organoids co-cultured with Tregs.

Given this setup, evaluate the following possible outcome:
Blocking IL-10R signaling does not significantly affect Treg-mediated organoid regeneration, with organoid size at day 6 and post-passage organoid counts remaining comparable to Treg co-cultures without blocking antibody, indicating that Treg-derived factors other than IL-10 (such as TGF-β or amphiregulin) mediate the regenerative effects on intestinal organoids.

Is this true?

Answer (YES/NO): NO